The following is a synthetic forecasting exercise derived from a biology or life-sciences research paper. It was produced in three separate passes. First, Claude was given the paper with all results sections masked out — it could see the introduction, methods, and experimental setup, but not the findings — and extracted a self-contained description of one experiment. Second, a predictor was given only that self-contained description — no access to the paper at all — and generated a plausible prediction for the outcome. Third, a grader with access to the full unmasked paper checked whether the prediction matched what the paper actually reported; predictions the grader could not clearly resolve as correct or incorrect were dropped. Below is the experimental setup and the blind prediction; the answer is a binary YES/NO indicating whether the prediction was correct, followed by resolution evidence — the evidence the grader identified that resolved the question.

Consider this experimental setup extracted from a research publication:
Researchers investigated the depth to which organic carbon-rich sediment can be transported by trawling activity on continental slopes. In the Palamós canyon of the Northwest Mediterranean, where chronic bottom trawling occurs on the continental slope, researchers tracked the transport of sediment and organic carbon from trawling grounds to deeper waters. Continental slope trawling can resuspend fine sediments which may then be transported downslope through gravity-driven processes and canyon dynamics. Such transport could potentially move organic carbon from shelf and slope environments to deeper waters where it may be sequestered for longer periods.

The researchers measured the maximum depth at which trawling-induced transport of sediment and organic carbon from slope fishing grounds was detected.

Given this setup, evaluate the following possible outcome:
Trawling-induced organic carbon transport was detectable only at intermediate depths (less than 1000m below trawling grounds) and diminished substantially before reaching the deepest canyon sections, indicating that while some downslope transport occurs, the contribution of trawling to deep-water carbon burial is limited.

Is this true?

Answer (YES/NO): NO